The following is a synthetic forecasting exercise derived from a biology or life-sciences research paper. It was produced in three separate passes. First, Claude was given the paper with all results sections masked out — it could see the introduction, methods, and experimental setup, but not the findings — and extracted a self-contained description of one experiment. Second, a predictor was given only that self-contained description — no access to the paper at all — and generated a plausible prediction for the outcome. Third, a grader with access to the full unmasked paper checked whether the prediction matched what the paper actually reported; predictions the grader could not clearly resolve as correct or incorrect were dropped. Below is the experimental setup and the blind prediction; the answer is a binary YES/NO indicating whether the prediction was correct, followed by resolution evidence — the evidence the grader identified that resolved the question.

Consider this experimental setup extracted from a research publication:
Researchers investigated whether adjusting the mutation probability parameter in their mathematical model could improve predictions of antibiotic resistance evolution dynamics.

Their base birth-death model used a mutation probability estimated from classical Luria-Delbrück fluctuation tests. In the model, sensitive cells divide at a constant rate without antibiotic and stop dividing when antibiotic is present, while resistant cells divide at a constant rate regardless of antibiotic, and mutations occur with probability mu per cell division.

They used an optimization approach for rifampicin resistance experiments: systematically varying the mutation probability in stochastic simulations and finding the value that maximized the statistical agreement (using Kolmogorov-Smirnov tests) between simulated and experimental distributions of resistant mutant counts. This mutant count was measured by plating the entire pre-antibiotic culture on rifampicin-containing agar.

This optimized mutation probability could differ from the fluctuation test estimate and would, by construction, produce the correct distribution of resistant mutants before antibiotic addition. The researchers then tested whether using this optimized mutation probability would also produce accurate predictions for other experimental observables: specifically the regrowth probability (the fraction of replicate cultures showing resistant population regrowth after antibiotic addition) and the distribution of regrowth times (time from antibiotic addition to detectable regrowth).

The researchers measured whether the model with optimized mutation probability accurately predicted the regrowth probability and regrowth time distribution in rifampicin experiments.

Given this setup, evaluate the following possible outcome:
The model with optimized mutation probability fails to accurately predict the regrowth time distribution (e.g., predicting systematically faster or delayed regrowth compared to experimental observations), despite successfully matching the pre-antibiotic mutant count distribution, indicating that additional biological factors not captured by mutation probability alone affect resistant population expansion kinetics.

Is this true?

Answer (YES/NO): YES